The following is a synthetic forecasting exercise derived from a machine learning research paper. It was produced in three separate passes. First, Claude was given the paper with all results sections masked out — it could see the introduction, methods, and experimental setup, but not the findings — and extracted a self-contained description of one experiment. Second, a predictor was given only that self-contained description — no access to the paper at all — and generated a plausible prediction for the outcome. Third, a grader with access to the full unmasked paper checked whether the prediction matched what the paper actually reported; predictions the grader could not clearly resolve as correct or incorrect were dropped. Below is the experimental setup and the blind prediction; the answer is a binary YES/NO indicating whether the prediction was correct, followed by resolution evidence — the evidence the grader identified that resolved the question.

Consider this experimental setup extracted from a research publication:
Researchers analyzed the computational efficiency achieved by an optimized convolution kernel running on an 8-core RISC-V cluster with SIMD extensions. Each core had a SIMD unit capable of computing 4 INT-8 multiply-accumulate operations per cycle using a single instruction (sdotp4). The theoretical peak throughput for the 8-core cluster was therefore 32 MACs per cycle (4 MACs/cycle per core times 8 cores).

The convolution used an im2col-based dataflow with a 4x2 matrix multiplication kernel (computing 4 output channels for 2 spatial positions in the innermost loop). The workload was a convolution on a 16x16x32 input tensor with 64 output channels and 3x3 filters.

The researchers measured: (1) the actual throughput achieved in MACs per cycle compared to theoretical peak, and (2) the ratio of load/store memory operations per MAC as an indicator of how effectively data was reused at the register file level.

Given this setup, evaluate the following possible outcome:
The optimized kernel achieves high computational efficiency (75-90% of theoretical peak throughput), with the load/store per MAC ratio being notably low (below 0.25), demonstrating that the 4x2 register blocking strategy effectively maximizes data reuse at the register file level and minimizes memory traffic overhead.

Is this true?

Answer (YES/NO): NO